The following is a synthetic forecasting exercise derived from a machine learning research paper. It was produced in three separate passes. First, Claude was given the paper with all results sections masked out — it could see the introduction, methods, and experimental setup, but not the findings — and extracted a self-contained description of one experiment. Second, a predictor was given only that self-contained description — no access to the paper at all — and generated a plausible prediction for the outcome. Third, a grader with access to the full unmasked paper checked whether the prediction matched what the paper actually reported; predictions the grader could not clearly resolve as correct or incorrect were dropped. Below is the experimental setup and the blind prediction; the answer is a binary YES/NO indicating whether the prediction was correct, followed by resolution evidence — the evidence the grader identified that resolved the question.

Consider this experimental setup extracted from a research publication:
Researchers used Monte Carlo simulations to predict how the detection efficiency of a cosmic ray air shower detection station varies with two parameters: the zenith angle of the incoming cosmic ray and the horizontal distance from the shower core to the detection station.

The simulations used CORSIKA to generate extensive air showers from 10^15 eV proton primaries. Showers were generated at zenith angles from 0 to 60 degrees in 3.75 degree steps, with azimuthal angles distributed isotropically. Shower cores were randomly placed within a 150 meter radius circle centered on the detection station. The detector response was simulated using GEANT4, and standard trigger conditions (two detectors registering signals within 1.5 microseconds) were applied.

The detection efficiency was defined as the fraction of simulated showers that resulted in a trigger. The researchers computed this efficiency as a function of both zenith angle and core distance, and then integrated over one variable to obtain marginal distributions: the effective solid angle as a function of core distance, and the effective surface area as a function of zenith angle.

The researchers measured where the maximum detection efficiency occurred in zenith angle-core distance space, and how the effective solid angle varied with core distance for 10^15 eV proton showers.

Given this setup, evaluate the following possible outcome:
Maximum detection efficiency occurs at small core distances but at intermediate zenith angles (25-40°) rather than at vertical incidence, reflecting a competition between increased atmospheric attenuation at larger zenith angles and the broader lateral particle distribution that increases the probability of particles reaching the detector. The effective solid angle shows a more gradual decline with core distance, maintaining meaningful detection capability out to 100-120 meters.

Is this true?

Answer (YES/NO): NO